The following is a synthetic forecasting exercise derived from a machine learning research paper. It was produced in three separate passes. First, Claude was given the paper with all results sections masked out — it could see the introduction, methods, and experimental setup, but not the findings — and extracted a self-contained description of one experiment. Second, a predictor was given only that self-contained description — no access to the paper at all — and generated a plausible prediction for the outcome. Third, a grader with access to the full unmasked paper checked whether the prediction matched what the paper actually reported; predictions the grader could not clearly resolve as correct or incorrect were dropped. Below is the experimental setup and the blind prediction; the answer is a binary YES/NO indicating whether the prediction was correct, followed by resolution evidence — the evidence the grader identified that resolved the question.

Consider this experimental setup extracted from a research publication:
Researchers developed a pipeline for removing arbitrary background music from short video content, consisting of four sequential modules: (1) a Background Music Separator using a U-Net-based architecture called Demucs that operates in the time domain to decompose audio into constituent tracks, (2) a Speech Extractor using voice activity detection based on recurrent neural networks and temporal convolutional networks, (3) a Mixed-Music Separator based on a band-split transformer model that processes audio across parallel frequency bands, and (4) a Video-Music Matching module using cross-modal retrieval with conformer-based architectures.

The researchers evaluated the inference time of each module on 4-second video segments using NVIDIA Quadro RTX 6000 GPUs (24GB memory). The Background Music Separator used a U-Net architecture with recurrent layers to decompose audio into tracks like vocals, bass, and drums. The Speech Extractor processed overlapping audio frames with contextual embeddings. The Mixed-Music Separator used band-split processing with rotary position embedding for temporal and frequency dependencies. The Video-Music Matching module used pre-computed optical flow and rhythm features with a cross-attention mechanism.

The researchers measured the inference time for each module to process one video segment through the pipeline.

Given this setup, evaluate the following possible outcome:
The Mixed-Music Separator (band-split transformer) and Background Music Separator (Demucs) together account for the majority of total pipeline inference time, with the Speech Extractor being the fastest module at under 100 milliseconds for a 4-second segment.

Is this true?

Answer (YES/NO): NO